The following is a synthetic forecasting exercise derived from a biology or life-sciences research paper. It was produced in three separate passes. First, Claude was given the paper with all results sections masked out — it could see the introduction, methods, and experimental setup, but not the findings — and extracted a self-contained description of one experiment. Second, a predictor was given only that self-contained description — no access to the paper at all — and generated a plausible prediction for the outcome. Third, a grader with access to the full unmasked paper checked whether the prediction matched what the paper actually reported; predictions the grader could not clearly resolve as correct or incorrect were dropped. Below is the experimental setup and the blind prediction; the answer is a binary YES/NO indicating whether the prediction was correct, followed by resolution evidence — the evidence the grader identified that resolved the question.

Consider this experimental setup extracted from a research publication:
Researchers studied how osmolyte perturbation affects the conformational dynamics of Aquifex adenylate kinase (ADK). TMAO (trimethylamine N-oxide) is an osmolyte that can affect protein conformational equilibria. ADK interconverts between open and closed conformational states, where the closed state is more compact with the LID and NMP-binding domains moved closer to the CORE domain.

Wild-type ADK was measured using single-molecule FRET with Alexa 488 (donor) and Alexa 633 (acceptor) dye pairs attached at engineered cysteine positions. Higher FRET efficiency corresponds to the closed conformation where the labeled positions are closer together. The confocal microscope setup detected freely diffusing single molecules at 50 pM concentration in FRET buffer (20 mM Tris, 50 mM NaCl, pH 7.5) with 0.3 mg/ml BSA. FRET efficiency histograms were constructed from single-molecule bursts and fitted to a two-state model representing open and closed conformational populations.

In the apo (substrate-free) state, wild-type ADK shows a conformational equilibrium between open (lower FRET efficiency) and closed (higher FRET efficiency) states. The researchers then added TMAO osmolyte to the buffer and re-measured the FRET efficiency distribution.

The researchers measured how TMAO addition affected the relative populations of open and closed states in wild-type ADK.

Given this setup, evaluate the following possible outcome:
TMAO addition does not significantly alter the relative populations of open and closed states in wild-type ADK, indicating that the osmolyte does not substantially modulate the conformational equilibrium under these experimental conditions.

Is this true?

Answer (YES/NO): NO